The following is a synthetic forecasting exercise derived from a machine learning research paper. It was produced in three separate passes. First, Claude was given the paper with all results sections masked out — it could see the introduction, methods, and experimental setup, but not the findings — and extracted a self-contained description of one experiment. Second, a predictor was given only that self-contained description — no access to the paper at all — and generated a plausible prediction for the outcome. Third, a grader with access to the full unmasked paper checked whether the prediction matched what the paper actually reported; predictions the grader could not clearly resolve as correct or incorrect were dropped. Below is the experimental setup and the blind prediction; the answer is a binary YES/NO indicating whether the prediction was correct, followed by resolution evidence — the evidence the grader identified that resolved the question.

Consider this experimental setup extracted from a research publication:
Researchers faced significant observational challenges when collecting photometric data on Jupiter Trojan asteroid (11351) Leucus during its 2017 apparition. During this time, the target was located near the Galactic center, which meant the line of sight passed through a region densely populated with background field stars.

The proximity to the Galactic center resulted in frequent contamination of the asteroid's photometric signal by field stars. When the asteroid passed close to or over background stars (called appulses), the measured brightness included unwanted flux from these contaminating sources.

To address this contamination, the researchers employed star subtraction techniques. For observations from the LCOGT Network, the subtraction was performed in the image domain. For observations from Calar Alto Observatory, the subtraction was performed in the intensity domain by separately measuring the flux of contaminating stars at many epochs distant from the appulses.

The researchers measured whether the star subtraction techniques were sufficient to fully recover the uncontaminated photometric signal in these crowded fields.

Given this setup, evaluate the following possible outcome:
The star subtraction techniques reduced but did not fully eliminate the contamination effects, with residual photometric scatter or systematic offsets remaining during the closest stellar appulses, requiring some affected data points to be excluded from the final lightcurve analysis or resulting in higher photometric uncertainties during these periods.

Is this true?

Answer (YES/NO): YES